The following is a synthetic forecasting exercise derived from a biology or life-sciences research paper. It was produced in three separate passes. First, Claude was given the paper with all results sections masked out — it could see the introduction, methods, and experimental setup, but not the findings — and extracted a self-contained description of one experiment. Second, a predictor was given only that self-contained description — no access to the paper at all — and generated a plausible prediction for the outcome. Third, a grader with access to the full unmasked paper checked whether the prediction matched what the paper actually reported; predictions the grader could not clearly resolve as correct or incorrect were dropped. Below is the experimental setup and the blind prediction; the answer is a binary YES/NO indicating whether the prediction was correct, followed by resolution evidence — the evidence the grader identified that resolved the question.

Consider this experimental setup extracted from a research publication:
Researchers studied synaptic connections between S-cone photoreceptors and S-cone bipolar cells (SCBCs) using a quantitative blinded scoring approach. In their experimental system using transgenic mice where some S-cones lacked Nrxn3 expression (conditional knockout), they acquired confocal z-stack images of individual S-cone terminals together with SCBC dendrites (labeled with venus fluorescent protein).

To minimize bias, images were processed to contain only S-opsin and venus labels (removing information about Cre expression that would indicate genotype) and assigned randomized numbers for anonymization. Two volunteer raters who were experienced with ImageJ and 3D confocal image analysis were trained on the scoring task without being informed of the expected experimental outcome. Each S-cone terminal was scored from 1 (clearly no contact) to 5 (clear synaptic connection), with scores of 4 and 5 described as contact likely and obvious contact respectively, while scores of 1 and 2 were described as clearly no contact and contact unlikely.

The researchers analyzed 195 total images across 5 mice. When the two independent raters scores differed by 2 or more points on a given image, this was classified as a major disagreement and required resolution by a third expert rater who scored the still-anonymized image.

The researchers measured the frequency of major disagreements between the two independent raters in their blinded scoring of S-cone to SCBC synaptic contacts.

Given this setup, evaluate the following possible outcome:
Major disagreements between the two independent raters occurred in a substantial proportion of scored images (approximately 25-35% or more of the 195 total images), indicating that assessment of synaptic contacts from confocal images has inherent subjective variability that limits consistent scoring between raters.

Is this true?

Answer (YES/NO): NO